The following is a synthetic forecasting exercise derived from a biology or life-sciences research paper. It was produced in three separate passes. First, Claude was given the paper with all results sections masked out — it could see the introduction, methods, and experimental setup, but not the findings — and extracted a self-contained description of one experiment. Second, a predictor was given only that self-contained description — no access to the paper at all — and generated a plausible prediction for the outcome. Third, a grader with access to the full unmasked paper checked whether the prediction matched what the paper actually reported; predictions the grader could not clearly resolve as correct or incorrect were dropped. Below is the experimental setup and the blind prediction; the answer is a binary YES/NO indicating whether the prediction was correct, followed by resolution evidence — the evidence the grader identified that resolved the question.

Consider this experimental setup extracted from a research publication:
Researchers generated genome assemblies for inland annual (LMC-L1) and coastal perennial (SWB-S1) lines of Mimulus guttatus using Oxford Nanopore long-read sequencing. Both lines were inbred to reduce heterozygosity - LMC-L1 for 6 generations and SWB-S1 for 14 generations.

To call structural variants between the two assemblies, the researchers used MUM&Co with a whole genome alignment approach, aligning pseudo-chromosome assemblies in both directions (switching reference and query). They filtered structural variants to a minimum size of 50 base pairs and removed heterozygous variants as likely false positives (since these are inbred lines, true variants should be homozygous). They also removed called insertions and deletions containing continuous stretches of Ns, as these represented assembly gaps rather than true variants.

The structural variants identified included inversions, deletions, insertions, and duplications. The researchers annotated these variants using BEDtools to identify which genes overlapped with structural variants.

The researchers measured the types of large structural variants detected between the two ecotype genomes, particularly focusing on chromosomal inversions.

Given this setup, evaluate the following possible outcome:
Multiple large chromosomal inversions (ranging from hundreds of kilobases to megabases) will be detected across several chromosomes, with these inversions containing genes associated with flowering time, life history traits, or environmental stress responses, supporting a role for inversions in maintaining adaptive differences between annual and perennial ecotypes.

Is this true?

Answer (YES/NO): YES